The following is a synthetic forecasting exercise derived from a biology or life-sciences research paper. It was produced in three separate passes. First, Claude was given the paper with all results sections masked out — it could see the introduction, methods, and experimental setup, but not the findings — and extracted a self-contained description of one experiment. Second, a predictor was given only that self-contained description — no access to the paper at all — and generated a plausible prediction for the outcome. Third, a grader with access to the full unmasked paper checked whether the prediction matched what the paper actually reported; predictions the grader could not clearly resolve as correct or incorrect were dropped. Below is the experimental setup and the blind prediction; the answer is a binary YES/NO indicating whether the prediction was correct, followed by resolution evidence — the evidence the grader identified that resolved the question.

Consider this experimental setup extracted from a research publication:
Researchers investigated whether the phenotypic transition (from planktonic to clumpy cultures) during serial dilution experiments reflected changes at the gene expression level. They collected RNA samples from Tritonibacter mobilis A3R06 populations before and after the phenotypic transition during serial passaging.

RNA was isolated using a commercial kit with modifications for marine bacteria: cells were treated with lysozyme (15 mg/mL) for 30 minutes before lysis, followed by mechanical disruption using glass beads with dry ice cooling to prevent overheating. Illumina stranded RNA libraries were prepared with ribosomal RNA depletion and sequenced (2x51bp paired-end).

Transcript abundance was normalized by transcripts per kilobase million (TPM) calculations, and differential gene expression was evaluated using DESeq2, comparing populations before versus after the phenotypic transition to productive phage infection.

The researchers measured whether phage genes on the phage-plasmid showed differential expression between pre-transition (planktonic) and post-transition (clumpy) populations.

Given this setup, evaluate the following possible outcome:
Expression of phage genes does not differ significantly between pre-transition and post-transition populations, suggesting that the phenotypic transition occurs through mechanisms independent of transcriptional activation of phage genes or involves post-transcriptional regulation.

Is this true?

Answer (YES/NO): NO